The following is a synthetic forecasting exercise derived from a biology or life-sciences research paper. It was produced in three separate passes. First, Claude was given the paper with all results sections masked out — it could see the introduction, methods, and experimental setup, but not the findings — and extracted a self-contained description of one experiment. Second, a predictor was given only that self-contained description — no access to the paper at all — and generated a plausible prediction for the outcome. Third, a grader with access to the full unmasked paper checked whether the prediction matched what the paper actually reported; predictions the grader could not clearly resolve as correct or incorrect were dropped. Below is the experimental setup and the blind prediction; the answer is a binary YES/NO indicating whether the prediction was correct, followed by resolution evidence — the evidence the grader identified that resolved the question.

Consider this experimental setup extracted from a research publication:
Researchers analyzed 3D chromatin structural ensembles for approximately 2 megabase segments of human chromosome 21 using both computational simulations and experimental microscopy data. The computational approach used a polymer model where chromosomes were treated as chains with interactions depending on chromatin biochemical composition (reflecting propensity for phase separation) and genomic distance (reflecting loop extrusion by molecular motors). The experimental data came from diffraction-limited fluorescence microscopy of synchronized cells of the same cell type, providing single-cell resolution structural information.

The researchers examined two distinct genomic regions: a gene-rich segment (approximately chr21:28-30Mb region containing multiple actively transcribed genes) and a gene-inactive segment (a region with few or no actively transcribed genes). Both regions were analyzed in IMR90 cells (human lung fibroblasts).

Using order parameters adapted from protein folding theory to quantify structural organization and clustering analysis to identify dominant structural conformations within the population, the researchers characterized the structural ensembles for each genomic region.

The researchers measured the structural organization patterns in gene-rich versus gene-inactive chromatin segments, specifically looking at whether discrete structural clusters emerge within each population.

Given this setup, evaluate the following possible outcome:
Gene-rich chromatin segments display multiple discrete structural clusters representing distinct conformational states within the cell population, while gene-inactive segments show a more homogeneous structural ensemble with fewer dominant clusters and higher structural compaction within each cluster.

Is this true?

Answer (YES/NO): NO